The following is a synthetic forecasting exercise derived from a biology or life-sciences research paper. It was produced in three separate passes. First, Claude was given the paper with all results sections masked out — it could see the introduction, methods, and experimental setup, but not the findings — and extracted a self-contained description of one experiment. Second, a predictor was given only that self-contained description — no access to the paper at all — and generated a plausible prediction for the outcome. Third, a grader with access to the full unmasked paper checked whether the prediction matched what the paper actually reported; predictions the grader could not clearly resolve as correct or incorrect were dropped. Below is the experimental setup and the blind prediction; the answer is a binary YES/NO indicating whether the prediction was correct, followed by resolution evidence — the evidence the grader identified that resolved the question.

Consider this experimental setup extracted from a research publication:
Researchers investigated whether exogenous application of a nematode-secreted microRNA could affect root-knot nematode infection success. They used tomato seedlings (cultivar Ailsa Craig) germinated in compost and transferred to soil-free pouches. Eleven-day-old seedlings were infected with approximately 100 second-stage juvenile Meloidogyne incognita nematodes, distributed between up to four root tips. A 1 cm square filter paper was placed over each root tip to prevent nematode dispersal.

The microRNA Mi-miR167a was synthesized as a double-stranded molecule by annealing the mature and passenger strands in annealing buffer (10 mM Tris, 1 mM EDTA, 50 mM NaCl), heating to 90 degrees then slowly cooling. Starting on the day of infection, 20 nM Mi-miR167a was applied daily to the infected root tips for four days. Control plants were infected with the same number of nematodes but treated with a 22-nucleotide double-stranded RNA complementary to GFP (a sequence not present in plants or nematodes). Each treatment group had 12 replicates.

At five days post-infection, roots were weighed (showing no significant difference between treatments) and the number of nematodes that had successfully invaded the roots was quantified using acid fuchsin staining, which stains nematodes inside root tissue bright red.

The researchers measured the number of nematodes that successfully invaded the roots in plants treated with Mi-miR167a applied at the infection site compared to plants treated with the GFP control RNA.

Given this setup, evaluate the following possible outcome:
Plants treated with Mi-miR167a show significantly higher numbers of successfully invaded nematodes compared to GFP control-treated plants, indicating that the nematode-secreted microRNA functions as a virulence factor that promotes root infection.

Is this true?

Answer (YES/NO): YES